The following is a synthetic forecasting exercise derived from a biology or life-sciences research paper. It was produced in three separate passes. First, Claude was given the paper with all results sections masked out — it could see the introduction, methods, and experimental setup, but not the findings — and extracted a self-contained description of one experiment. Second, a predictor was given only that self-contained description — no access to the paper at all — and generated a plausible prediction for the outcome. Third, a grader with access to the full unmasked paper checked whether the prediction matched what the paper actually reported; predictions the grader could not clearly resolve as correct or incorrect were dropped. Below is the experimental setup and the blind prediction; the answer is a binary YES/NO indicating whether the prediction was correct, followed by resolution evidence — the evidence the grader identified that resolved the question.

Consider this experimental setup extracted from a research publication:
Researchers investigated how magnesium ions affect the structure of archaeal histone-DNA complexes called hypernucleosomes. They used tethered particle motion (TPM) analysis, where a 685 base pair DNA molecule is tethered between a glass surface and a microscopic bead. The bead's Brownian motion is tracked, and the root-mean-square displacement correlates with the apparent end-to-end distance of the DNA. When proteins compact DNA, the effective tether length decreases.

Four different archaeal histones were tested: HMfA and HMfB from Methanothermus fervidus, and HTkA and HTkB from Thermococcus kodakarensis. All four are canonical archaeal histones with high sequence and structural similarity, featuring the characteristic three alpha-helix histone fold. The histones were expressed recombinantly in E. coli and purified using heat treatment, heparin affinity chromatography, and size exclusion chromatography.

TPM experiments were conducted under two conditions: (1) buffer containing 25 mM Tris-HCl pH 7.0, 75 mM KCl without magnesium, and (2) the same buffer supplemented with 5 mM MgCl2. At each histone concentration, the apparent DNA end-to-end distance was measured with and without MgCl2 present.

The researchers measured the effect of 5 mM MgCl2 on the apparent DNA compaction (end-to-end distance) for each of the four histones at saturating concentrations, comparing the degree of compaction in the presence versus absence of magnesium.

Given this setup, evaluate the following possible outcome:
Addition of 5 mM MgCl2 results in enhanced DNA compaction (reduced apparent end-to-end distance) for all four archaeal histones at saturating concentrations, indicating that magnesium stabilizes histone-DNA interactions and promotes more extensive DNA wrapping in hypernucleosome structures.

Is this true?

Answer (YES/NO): YES